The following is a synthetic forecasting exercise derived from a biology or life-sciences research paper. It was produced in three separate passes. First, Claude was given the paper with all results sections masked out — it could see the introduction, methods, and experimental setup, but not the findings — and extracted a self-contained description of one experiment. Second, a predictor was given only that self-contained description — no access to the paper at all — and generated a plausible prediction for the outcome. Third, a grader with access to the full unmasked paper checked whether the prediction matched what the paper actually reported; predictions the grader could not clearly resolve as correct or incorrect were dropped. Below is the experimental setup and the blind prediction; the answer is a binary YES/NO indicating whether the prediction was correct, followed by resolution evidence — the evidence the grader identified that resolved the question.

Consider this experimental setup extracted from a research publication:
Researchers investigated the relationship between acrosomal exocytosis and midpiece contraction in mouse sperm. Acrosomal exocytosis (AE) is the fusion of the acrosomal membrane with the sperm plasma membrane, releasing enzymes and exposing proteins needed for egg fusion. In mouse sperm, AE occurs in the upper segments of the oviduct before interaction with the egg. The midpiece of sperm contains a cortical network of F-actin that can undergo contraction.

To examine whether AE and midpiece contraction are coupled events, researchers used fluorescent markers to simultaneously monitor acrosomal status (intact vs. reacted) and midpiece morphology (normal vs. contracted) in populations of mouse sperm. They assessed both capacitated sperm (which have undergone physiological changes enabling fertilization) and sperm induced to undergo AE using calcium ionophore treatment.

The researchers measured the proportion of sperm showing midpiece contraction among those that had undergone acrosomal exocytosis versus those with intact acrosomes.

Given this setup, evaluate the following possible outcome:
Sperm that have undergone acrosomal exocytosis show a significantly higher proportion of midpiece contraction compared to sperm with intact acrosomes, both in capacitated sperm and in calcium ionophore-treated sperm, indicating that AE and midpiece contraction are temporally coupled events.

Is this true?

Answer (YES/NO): YES